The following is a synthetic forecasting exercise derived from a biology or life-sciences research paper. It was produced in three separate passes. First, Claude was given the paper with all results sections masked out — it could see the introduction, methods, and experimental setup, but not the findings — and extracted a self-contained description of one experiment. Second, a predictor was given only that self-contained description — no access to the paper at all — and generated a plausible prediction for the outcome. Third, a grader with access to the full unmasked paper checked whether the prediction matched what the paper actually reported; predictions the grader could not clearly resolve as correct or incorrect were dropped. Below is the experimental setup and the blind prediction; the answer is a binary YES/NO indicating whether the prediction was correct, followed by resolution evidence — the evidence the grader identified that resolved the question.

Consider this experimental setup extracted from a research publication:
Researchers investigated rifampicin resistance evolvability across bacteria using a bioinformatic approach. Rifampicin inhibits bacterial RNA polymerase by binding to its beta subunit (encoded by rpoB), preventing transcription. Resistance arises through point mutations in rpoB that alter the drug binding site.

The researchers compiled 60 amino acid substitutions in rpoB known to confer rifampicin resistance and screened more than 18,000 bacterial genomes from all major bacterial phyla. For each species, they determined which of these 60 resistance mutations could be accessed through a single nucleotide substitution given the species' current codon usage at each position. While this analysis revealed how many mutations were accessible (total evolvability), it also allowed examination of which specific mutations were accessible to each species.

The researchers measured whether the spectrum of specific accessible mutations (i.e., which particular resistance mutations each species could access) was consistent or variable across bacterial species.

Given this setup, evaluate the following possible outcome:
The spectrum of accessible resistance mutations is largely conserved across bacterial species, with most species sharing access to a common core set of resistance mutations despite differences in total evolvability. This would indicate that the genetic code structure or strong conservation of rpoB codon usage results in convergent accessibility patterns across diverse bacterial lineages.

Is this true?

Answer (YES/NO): NO